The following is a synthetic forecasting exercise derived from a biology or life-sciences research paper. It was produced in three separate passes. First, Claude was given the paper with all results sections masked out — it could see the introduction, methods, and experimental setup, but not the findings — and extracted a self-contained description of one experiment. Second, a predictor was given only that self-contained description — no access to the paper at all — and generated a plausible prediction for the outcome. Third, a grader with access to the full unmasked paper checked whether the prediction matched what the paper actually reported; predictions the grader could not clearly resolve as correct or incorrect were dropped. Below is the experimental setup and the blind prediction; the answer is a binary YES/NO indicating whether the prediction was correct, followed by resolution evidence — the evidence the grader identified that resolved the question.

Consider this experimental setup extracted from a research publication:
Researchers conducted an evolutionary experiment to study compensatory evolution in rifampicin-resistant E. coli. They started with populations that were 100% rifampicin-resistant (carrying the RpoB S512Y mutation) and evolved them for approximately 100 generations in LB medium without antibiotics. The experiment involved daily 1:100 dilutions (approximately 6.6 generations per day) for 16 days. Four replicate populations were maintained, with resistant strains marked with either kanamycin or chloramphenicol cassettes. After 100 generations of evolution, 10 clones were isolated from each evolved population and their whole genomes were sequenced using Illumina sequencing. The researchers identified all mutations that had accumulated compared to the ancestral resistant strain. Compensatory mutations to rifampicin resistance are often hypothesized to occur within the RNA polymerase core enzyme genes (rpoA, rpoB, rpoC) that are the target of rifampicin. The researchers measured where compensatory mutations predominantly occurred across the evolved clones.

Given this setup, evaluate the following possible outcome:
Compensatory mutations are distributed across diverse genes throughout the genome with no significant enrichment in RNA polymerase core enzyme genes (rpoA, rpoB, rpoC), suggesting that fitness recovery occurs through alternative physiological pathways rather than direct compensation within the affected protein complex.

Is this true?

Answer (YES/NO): YES